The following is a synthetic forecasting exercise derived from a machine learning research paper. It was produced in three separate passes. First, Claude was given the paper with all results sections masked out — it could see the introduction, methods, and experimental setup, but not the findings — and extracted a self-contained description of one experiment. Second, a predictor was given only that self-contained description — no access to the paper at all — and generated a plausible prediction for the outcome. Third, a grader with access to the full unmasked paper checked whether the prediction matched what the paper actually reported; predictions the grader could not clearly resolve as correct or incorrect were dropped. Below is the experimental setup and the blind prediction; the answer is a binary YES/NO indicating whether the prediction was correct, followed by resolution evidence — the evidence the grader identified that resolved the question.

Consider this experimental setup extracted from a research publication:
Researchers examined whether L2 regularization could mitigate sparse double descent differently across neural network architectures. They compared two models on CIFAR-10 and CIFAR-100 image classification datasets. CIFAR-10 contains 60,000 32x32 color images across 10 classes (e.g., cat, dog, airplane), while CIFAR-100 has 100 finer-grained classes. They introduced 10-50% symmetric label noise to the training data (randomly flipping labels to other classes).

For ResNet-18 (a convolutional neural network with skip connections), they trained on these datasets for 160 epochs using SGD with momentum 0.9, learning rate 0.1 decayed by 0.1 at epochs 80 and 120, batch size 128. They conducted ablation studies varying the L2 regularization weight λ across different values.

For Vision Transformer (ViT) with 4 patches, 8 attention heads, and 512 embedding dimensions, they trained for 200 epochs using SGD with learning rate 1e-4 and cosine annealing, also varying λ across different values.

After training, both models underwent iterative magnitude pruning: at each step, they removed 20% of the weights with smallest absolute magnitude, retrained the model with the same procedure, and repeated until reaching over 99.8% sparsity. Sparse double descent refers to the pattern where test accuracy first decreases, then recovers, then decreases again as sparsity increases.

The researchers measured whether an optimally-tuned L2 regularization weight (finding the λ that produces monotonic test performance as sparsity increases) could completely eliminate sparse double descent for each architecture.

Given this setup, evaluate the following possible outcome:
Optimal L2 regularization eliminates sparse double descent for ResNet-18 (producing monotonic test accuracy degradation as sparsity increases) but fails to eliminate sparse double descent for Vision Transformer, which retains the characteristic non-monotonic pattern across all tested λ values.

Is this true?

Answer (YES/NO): NO